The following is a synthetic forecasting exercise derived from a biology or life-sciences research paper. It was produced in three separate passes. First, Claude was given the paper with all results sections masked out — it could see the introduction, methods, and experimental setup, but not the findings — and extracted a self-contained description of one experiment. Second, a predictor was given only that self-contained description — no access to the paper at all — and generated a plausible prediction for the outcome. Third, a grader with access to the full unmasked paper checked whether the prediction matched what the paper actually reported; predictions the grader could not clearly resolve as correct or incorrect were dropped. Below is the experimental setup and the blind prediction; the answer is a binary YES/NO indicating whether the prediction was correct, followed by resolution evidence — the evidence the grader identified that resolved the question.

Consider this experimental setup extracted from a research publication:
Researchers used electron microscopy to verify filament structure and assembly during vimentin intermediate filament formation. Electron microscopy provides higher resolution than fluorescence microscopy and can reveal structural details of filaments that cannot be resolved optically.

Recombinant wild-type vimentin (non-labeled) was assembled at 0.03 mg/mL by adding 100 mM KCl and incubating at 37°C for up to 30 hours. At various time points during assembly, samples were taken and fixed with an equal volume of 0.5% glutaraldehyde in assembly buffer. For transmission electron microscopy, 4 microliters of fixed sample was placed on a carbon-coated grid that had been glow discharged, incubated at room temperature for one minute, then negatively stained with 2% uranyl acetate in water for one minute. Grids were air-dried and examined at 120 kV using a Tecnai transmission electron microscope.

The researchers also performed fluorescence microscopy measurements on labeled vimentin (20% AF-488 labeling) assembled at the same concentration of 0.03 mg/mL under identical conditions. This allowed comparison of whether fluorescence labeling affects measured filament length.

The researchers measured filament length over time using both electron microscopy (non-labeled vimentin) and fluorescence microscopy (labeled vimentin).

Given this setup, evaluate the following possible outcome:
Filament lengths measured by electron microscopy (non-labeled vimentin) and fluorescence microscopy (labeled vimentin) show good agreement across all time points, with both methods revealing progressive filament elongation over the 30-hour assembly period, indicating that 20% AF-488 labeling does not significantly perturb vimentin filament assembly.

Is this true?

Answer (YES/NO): YES